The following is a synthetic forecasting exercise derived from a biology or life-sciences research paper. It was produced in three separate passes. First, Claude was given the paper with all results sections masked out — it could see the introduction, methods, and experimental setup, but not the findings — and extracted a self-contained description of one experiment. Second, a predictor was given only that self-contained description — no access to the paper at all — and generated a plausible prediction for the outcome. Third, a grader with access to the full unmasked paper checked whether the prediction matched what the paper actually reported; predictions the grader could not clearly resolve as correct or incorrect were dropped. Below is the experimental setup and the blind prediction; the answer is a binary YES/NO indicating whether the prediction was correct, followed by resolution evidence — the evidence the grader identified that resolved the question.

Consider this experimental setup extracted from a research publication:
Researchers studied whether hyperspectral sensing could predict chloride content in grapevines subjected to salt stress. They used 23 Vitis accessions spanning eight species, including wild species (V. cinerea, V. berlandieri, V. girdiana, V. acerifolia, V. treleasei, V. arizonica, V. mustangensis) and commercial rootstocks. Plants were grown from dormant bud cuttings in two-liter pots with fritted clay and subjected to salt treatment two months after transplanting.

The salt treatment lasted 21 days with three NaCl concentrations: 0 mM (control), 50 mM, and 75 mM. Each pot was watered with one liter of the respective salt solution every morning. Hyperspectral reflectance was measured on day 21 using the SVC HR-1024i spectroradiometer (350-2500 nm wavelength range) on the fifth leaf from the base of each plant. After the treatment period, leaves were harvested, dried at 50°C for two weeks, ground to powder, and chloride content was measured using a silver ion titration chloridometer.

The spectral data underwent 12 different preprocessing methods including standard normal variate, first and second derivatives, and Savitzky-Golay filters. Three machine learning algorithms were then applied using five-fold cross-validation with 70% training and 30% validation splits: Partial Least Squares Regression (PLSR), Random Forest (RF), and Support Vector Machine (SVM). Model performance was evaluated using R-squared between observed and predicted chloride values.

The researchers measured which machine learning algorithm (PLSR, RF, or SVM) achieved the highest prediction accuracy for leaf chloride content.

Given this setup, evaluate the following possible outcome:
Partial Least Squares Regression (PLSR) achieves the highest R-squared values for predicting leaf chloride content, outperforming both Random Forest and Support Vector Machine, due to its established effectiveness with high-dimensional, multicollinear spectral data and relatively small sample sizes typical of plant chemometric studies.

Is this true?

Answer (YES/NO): YES